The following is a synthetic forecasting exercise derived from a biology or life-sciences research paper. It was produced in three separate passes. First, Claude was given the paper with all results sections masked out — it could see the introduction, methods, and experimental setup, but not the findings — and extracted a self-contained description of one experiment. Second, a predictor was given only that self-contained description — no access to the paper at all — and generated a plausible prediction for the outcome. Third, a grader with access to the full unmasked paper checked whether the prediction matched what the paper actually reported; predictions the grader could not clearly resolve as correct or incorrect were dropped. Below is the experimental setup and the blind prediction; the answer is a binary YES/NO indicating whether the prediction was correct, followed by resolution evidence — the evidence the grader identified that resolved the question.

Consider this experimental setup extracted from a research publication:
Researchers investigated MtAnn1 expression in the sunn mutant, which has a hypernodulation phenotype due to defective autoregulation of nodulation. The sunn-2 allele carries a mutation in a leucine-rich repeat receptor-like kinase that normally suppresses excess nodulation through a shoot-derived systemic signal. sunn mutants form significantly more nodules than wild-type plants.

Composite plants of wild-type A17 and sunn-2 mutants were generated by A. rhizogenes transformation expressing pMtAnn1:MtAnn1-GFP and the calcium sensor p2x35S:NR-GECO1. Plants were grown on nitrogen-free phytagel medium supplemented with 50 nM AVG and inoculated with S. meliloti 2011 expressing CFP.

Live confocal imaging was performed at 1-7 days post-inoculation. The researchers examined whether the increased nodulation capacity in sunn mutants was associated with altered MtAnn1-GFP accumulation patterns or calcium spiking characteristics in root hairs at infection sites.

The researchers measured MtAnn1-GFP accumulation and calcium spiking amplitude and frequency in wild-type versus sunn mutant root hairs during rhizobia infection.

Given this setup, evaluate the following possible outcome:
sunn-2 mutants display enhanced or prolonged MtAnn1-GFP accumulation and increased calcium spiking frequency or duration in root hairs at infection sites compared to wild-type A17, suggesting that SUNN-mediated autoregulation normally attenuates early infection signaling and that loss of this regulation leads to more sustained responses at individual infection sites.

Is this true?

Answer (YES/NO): NO